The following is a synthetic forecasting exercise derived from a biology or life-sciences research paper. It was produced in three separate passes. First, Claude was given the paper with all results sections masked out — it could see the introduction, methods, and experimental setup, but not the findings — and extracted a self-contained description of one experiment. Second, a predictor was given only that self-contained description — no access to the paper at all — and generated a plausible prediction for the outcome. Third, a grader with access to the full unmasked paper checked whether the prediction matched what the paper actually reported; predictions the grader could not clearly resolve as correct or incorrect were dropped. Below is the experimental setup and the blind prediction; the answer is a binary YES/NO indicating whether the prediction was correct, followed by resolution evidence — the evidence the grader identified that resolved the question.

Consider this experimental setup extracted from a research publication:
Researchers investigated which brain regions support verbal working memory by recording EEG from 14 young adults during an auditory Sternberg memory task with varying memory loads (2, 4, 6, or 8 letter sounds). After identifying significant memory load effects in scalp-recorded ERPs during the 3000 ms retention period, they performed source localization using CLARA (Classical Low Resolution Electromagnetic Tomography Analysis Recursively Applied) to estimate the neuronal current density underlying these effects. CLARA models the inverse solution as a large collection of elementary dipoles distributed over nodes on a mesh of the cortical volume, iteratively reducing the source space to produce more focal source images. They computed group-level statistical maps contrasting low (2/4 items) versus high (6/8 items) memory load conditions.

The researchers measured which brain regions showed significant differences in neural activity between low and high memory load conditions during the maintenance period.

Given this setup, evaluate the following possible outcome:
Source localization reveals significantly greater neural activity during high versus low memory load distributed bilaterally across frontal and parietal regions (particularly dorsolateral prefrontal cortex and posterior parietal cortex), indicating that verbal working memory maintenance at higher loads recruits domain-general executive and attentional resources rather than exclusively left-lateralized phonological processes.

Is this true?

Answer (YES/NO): NO